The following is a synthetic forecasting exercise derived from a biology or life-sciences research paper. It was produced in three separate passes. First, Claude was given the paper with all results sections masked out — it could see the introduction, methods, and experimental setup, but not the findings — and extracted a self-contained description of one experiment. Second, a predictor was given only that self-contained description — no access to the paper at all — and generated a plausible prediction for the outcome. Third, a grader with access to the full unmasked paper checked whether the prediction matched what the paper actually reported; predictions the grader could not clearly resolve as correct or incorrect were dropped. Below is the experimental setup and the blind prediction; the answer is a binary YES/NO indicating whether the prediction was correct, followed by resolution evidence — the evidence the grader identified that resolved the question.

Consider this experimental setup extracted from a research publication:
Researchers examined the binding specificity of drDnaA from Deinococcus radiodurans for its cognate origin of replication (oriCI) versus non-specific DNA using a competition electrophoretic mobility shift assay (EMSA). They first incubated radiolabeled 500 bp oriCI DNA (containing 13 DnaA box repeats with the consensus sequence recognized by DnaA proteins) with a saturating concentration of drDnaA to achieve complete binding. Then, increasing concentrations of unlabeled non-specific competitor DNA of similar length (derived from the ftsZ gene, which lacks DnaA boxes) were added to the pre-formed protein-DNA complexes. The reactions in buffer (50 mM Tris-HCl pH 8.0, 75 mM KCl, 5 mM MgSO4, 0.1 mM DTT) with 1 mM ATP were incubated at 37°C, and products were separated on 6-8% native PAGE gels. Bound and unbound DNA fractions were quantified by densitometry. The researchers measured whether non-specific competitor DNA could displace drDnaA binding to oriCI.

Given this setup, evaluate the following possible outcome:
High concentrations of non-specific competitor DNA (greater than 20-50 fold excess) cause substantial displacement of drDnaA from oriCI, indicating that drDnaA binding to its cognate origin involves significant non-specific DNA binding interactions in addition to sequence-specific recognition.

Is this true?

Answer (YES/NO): NO